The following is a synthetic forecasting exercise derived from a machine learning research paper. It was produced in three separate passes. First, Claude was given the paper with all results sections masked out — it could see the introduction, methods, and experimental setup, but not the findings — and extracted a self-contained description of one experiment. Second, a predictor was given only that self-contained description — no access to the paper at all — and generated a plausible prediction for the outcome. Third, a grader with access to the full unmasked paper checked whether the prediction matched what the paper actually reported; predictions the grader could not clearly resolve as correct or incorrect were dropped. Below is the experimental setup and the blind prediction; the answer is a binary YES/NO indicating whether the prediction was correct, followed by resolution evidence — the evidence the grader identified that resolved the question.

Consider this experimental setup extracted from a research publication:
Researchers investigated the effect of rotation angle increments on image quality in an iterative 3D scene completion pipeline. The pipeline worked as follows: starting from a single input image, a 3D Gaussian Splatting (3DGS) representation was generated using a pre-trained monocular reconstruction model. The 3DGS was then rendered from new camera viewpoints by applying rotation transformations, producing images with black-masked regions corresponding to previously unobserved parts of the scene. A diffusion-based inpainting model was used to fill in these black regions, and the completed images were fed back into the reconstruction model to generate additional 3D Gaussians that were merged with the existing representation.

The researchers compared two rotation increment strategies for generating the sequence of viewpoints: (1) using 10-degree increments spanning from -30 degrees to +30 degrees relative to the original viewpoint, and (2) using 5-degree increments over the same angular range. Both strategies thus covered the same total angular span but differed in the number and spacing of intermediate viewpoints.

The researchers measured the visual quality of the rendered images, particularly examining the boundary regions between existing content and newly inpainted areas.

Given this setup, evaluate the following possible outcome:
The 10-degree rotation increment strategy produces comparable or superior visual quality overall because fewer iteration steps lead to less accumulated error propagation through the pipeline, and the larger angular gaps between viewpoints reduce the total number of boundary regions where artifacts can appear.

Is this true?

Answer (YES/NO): YES